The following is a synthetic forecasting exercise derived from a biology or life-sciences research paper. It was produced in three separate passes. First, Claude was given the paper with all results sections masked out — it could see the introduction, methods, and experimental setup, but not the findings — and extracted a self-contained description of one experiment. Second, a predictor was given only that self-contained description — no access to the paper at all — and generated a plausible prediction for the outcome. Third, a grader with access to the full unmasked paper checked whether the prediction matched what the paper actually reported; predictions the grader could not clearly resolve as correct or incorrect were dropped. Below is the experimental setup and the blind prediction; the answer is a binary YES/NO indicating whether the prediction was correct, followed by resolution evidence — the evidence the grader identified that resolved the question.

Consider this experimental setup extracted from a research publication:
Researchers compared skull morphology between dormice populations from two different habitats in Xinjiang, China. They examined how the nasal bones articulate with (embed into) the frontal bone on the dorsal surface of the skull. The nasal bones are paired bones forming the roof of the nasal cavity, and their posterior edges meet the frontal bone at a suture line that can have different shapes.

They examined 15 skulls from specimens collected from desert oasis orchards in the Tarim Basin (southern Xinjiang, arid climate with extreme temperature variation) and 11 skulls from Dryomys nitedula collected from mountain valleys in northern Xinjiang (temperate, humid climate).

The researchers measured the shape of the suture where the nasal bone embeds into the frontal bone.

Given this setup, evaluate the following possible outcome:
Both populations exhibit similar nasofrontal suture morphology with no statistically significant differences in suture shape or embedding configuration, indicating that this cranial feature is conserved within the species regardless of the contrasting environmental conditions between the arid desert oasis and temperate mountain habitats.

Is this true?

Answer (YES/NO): NO